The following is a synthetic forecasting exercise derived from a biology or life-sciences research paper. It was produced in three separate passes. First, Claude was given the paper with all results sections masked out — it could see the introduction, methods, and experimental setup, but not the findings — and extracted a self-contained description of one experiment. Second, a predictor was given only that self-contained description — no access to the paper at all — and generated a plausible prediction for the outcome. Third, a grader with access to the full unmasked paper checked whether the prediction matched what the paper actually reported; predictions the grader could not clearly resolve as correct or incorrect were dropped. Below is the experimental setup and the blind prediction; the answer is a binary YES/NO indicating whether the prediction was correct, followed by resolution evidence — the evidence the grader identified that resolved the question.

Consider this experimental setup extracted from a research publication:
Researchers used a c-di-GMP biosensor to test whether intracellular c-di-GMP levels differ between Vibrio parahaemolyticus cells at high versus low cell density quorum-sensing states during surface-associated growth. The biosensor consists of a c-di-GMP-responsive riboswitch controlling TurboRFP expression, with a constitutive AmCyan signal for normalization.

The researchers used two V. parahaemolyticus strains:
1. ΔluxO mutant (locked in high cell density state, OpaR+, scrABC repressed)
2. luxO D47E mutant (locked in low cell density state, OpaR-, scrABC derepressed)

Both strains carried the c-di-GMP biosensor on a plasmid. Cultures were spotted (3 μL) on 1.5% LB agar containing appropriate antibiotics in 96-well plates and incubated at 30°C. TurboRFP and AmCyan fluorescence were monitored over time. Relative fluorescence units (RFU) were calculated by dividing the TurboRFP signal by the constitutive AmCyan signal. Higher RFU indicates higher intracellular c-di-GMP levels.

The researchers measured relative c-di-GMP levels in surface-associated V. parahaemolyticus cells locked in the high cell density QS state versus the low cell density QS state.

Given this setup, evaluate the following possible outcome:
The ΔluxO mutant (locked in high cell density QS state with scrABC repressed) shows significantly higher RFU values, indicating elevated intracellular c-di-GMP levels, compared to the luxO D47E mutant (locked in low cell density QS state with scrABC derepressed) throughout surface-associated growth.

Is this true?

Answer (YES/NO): YES